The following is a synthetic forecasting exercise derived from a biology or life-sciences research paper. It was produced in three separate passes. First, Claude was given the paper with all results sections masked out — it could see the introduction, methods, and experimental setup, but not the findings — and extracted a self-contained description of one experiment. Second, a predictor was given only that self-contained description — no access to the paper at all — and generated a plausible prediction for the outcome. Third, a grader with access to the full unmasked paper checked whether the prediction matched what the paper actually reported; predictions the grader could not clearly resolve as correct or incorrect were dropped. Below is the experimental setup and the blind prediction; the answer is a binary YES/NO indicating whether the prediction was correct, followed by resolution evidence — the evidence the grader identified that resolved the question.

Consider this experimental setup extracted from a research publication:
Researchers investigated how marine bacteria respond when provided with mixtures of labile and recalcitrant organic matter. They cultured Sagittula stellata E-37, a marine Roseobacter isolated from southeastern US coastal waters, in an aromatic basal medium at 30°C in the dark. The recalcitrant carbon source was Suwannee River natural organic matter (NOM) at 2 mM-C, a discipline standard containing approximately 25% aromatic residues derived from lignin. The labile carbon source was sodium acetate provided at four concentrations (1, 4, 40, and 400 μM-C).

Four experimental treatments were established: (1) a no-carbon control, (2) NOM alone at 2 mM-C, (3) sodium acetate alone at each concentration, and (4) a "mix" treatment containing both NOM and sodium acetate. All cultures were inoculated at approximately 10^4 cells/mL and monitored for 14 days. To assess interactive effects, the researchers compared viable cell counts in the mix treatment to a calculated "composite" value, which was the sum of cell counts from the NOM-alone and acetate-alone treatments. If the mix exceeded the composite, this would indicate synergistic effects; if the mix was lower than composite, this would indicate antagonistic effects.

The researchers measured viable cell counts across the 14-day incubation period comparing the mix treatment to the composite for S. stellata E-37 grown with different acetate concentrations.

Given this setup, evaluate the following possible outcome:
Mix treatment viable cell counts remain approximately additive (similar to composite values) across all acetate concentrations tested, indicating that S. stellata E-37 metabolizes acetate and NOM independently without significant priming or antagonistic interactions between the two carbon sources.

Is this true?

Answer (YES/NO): NO